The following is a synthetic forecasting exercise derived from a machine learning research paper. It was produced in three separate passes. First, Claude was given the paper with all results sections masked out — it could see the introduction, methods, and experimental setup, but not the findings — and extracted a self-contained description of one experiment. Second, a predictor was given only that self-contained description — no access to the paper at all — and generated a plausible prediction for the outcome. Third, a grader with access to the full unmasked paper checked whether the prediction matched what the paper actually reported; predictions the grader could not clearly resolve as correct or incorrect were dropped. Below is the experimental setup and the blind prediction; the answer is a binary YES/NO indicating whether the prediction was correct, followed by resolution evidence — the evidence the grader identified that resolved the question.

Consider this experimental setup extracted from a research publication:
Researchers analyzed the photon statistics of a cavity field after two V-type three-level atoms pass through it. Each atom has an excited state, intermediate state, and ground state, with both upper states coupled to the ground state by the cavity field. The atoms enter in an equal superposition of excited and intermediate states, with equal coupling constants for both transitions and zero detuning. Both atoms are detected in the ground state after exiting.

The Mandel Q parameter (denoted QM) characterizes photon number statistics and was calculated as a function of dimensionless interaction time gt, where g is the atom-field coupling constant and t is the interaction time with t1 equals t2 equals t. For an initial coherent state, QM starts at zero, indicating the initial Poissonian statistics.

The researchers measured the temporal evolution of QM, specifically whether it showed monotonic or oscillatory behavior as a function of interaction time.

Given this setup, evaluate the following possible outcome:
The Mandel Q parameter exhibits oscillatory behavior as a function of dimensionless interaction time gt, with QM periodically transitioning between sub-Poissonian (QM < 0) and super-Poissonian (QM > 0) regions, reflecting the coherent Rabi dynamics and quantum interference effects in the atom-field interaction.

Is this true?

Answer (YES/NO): NO